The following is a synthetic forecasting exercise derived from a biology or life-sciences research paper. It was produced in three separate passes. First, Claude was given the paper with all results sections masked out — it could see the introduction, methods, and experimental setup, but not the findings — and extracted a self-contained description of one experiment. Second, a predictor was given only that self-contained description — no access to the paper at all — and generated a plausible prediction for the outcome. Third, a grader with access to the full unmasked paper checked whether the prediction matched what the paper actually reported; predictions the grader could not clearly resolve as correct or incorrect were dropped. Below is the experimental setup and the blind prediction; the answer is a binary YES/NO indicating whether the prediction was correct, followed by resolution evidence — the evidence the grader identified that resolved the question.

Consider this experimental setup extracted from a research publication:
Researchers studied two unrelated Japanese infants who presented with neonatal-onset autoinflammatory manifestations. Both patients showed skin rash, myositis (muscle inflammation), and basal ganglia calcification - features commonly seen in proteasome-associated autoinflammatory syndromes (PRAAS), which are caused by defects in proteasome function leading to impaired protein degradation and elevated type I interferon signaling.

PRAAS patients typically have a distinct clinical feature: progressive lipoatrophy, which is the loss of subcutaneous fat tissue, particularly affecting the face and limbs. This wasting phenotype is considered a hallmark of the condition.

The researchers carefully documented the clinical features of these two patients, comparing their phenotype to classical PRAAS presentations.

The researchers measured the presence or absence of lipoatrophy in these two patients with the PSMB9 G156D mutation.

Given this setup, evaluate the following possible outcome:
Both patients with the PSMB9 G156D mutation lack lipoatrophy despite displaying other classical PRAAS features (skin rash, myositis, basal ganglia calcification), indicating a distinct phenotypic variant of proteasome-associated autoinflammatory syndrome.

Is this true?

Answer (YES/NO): YES